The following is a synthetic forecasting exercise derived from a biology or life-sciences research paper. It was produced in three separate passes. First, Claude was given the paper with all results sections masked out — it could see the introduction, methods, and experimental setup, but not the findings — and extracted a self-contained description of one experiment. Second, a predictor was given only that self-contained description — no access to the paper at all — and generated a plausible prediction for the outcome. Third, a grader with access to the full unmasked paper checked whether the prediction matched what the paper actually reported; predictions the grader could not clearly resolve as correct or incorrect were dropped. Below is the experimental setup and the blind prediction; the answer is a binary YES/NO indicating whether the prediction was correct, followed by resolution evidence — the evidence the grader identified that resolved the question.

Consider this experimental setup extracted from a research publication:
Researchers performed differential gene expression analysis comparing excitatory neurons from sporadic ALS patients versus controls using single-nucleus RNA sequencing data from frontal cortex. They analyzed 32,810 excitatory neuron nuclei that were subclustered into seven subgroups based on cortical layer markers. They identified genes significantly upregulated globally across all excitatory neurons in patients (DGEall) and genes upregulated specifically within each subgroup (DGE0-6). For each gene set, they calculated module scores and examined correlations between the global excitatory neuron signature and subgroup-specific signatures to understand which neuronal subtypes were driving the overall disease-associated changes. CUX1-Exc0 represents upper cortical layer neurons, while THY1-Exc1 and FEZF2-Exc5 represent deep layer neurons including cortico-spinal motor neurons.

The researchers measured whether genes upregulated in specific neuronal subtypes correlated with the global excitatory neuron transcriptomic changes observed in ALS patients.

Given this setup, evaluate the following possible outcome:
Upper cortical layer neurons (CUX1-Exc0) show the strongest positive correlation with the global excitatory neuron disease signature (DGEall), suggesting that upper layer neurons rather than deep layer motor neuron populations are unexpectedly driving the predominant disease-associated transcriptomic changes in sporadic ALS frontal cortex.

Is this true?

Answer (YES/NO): NO